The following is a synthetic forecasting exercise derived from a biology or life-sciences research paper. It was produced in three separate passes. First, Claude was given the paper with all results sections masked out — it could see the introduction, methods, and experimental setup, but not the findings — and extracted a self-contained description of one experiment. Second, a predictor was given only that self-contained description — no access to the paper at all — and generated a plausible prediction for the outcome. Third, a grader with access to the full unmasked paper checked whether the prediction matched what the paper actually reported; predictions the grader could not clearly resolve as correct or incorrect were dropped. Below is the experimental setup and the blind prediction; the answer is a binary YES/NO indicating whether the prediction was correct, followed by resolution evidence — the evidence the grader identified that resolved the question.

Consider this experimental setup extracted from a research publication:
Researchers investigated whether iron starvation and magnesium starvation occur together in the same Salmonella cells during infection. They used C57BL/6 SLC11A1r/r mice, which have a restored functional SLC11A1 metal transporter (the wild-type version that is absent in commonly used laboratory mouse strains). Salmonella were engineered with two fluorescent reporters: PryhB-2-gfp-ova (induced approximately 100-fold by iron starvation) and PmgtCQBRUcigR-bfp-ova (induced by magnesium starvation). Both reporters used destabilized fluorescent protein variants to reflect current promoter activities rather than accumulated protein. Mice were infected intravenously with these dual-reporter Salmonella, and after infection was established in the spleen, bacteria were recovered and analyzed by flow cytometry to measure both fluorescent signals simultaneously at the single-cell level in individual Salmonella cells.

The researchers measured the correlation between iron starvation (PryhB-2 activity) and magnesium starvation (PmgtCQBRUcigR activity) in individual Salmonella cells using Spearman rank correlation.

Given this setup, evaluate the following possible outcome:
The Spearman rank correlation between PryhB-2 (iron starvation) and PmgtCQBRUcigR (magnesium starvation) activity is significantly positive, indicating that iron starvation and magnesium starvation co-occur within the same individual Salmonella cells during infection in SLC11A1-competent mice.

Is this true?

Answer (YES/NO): NO